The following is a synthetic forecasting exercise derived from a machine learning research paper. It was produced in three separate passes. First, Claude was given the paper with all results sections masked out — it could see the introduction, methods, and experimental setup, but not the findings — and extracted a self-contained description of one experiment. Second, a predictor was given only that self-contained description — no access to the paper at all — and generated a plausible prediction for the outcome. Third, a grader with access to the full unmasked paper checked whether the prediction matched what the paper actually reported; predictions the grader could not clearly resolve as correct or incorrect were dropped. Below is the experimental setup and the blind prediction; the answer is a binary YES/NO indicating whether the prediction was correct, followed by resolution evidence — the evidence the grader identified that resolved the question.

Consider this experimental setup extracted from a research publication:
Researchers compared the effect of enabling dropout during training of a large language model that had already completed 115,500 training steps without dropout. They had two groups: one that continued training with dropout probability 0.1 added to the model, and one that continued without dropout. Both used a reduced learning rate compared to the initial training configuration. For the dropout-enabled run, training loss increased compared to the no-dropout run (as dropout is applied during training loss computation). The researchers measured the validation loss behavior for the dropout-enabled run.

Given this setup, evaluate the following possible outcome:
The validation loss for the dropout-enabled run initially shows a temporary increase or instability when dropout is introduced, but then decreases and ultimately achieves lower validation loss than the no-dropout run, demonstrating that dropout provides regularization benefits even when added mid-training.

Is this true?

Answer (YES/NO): NO